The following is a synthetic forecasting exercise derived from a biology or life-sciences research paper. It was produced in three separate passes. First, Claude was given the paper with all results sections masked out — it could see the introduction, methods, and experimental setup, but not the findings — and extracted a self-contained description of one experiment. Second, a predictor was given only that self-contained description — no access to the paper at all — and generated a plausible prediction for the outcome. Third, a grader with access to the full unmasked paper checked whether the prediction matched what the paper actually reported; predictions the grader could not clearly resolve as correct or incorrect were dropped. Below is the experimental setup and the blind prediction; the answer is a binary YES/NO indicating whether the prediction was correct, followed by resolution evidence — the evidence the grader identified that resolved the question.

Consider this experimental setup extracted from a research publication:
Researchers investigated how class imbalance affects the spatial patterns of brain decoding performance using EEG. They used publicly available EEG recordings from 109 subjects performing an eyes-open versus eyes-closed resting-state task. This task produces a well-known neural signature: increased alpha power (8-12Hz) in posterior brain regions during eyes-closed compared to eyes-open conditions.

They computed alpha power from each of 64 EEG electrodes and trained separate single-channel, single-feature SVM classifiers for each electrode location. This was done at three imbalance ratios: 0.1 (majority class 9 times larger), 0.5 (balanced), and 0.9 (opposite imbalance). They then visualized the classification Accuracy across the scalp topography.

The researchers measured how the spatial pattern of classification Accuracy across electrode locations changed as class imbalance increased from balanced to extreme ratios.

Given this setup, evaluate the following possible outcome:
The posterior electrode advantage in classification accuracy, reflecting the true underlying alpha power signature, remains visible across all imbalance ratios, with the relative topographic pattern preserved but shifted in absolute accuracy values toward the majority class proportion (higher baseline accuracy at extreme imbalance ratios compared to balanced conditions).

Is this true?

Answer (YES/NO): NO